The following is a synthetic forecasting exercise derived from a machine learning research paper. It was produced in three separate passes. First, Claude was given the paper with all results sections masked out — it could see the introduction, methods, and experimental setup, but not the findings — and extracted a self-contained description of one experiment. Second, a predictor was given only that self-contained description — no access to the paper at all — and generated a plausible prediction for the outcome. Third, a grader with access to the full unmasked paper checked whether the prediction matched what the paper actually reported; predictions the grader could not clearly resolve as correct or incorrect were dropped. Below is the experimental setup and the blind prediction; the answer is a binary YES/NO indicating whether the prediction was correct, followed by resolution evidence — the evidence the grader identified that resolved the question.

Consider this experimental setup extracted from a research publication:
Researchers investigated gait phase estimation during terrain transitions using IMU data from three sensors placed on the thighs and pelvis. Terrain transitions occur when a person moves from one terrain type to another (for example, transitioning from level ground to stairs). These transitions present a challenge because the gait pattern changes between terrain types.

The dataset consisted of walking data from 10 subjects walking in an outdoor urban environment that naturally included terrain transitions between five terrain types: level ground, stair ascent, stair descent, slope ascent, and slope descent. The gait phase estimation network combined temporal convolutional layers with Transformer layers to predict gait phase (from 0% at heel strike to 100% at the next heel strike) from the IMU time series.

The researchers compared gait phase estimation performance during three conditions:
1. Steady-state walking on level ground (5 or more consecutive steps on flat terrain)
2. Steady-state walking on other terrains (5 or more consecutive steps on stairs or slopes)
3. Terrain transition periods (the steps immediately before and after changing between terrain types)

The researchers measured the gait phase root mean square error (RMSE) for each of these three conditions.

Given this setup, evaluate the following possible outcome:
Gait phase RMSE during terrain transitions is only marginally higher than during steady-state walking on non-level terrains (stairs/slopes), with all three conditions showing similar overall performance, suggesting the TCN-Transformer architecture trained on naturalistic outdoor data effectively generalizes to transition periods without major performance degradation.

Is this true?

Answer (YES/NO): NO